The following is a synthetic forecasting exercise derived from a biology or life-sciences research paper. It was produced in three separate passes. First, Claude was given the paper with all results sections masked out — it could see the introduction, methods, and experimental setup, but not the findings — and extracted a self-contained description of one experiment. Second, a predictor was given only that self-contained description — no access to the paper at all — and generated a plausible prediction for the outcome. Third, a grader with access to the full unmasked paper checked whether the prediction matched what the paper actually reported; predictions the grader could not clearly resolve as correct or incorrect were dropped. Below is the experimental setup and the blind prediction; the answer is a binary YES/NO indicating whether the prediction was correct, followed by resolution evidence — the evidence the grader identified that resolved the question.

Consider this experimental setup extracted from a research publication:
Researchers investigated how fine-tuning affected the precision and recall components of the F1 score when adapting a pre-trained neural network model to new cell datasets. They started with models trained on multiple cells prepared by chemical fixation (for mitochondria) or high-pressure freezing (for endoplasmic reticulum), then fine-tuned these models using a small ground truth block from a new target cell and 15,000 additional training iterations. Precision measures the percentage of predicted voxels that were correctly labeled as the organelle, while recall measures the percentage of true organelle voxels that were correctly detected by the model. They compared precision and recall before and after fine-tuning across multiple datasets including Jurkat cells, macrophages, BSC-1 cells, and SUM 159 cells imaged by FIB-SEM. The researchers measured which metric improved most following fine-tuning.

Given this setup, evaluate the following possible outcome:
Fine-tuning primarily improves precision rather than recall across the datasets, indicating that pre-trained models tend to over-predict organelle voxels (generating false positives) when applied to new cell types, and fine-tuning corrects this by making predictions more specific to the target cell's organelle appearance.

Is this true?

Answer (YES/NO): YES